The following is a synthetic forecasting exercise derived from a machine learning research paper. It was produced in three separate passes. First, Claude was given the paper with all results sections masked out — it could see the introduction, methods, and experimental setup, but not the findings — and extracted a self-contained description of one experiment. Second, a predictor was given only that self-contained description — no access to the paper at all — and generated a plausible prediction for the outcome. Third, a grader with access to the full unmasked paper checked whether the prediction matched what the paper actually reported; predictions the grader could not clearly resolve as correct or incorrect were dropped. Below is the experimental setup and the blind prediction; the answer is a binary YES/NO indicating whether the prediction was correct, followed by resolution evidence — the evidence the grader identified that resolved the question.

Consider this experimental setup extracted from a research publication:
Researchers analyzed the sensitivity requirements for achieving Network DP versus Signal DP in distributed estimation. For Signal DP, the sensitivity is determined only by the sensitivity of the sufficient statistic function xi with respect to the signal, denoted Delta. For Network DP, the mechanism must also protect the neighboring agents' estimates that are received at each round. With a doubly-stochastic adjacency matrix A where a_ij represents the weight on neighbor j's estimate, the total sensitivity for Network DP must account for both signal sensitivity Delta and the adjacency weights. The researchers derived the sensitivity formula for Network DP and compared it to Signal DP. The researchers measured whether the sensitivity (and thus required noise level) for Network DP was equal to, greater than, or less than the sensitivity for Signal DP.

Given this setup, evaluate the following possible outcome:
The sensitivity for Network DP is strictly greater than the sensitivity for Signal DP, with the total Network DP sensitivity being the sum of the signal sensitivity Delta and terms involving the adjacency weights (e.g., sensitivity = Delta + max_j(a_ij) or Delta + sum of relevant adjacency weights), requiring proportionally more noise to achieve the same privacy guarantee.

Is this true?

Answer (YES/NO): NO